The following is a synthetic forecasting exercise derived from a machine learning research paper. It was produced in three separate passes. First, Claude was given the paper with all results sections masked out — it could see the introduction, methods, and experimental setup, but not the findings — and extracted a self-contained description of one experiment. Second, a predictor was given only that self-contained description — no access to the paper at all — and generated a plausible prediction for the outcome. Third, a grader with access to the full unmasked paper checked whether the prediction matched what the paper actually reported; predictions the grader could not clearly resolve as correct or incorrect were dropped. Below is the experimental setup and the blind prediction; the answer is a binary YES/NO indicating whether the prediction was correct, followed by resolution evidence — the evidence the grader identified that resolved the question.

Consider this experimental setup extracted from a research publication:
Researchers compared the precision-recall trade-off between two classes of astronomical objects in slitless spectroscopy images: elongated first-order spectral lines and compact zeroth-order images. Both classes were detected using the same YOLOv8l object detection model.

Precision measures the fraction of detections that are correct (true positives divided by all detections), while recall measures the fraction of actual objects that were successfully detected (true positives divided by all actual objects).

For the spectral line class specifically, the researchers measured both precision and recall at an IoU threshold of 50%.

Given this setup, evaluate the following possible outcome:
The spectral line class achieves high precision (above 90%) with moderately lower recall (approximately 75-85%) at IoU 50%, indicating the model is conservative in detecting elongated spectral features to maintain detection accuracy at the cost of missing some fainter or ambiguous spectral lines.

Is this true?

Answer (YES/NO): NO